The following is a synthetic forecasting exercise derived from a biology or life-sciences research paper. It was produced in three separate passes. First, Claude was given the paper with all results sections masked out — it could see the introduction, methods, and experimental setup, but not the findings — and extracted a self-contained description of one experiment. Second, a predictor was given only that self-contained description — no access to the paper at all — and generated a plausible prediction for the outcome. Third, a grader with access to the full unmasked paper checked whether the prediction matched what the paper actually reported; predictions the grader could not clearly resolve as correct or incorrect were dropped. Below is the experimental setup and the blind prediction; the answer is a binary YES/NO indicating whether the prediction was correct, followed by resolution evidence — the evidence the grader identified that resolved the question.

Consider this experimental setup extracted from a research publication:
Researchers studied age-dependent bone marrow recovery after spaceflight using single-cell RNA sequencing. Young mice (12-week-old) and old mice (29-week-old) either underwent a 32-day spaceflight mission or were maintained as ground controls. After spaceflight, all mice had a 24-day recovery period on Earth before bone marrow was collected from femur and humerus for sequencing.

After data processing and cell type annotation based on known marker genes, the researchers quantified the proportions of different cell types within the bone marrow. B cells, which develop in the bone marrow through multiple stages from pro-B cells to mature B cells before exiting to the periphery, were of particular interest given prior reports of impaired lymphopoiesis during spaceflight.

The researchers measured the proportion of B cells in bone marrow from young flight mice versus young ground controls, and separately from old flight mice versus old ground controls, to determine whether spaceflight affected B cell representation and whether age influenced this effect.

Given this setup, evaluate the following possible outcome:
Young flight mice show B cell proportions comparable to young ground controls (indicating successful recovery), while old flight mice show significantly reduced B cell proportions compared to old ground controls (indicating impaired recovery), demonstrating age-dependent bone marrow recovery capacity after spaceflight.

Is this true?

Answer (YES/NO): YES